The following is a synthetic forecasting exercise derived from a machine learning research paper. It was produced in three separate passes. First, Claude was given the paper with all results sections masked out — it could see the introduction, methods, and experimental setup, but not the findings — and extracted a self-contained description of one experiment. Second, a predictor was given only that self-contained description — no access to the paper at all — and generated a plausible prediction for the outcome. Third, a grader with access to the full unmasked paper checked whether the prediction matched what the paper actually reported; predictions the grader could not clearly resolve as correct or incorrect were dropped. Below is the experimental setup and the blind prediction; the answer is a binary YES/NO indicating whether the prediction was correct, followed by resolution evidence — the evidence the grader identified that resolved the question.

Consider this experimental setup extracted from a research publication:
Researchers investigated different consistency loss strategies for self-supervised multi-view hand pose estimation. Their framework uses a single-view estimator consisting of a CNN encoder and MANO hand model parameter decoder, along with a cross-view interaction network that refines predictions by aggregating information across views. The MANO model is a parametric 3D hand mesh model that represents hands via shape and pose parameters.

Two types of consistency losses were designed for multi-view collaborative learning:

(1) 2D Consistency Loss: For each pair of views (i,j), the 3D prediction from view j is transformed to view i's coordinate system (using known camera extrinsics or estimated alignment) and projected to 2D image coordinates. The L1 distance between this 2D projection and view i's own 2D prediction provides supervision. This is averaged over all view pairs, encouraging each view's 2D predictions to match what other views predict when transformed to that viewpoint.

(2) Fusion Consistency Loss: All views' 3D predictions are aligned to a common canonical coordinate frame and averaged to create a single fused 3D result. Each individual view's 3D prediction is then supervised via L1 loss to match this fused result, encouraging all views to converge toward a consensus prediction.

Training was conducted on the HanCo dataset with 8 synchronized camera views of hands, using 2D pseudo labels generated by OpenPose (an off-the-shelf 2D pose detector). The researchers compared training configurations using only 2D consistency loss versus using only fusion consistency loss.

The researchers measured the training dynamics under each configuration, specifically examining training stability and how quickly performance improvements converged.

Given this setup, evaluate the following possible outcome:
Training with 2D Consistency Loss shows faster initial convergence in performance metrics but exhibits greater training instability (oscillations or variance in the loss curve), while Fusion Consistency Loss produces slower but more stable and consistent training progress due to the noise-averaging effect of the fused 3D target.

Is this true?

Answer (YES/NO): NO